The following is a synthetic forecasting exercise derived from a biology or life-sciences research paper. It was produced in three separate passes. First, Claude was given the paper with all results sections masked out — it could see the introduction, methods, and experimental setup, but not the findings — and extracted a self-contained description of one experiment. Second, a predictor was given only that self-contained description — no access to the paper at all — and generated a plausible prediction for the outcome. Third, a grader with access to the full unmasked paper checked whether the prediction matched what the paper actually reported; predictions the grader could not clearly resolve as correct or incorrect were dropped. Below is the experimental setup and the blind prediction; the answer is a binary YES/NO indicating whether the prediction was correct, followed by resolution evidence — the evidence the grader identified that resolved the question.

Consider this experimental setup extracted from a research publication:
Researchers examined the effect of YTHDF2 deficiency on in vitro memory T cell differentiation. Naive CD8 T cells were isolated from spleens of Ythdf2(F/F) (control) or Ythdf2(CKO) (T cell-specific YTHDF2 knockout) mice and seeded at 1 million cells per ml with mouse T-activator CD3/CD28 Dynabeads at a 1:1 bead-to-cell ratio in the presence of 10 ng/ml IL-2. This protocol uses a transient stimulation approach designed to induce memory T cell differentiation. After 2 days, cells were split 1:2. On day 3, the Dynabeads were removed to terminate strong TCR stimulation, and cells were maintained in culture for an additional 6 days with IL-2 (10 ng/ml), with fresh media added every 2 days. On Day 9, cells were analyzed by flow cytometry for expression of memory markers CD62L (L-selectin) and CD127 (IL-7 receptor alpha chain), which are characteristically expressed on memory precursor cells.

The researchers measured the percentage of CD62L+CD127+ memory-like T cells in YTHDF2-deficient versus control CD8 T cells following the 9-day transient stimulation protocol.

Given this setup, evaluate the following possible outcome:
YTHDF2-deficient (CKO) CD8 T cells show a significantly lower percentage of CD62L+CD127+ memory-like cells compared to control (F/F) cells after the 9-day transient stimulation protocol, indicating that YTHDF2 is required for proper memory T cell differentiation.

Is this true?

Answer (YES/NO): NO